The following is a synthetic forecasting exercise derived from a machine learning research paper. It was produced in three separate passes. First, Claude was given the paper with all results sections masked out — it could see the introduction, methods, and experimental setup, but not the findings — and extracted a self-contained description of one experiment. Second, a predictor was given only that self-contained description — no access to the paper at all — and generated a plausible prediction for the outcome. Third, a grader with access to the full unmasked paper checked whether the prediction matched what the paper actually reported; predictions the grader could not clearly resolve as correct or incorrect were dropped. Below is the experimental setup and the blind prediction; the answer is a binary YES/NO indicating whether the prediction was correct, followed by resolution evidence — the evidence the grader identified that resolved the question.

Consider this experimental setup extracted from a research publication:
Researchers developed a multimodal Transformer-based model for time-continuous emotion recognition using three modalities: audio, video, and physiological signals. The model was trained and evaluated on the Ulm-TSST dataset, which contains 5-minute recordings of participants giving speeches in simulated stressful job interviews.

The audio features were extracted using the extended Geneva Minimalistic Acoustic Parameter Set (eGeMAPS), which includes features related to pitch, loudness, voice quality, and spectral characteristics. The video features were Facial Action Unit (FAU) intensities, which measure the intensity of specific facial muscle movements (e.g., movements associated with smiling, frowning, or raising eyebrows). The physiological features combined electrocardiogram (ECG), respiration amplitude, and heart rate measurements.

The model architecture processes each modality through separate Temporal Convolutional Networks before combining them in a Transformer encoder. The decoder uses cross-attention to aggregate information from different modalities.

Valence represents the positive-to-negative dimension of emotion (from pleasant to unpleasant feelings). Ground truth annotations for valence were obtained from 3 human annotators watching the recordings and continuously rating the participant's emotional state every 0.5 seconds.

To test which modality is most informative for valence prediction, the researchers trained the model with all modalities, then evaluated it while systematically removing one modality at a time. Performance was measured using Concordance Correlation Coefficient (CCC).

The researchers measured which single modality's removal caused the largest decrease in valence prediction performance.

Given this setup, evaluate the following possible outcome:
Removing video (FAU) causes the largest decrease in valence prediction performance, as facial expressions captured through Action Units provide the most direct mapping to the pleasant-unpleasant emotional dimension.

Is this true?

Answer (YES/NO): NO